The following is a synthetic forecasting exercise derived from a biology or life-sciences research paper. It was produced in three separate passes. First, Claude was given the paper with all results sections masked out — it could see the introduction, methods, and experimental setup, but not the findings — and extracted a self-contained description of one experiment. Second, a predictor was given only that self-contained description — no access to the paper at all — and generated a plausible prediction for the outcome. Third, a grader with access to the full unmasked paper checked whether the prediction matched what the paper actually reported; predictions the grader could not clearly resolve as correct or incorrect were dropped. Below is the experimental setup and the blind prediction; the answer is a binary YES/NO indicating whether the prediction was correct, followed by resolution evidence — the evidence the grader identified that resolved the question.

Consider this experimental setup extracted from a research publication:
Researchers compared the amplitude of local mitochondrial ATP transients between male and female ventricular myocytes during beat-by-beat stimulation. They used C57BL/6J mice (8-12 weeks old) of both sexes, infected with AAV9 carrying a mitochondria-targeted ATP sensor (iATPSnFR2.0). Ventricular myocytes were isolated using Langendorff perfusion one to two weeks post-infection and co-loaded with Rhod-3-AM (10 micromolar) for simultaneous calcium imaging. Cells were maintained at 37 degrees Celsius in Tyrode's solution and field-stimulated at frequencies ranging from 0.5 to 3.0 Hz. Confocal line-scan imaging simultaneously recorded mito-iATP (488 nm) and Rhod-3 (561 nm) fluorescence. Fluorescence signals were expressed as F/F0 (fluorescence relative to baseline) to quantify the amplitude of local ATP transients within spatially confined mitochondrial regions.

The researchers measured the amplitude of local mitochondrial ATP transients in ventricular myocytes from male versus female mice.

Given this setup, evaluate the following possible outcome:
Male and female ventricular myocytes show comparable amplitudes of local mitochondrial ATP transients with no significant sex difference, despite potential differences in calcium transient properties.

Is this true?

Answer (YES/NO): NO